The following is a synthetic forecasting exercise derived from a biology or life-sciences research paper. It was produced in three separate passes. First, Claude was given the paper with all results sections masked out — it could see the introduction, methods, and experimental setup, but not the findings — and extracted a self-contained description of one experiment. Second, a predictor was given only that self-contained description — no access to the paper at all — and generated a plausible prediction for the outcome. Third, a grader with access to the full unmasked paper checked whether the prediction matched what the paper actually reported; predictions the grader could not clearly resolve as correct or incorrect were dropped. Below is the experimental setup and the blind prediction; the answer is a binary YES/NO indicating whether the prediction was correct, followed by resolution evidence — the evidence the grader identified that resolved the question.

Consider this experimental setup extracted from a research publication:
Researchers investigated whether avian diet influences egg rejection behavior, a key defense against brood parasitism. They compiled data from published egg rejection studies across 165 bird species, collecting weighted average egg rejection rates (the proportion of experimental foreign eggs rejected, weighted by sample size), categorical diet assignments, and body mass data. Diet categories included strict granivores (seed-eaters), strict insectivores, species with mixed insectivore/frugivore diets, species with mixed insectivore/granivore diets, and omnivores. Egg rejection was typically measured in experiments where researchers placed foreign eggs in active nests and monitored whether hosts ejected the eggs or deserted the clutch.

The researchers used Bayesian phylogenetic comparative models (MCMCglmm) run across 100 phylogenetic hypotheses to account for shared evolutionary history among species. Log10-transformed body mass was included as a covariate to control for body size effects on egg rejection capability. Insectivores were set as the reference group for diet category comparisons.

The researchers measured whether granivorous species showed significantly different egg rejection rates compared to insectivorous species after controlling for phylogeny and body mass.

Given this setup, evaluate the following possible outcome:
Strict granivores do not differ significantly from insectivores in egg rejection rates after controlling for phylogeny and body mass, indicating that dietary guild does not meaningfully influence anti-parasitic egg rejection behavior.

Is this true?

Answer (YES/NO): NO